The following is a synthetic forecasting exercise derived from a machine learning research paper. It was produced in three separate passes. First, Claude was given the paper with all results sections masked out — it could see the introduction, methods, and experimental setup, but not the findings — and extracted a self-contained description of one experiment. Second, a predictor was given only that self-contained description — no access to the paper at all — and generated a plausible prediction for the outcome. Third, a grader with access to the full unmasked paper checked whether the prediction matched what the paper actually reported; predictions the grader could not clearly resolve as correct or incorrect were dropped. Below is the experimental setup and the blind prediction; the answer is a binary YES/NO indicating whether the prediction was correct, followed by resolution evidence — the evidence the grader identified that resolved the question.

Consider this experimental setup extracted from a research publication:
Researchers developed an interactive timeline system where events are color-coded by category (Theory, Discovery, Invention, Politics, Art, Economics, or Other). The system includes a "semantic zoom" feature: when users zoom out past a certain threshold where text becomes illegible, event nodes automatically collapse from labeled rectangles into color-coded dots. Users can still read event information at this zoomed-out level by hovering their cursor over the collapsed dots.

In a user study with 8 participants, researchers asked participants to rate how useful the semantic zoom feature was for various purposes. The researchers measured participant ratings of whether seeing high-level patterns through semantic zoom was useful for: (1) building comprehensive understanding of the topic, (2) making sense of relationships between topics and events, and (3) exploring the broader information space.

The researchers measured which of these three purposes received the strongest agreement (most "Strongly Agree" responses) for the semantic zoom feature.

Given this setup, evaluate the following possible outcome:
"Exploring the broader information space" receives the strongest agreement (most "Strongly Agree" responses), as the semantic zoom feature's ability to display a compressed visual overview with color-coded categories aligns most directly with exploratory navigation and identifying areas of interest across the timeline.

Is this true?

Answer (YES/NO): NO